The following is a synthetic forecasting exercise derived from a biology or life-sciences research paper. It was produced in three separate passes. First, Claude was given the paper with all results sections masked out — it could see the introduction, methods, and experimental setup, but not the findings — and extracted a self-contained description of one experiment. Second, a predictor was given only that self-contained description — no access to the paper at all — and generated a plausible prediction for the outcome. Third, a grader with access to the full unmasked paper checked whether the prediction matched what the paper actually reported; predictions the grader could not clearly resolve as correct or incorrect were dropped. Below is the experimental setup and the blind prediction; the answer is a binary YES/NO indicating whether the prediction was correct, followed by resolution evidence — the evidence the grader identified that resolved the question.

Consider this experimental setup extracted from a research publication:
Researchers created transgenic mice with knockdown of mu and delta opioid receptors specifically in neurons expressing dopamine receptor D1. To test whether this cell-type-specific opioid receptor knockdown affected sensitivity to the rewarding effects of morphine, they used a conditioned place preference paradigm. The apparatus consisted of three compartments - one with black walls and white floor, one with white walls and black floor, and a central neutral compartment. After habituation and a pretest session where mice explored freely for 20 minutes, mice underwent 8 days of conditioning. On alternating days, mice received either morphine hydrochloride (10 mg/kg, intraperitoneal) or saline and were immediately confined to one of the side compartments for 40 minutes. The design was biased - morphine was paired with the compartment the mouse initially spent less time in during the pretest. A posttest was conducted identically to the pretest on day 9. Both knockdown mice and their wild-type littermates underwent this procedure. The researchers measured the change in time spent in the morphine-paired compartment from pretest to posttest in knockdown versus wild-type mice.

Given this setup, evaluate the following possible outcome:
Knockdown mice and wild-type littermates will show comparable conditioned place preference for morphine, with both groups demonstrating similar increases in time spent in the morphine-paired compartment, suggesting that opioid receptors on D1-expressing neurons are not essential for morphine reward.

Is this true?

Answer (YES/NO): YES